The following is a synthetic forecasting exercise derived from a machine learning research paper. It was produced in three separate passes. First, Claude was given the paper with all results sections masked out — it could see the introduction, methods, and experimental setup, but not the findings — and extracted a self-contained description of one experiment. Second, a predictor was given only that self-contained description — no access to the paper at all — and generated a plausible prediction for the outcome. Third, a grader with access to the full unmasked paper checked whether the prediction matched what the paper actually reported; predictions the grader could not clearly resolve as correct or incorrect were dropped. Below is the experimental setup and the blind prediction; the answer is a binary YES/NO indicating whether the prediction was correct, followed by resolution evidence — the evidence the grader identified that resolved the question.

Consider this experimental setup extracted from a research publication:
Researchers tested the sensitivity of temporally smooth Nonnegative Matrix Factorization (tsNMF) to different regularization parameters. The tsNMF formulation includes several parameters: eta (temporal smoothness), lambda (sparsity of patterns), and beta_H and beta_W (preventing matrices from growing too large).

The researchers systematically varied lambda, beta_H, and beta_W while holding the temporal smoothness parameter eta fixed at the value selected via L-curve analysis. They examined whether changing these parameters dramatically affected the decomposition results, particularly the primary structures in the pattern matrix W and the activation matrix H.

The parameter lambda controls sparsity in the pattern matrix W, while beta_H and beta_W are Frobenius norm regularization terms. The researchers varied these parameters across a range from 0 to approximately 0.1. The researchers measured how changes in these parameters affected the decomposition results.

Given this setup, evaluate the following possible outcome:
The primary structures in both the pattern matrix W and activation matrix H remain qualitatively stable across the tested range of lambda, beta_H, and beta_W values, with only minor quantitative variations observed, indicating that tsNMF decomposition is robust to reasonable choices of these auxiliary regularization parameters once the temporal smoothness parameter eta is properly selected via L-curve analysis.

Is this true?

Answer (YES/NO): YES